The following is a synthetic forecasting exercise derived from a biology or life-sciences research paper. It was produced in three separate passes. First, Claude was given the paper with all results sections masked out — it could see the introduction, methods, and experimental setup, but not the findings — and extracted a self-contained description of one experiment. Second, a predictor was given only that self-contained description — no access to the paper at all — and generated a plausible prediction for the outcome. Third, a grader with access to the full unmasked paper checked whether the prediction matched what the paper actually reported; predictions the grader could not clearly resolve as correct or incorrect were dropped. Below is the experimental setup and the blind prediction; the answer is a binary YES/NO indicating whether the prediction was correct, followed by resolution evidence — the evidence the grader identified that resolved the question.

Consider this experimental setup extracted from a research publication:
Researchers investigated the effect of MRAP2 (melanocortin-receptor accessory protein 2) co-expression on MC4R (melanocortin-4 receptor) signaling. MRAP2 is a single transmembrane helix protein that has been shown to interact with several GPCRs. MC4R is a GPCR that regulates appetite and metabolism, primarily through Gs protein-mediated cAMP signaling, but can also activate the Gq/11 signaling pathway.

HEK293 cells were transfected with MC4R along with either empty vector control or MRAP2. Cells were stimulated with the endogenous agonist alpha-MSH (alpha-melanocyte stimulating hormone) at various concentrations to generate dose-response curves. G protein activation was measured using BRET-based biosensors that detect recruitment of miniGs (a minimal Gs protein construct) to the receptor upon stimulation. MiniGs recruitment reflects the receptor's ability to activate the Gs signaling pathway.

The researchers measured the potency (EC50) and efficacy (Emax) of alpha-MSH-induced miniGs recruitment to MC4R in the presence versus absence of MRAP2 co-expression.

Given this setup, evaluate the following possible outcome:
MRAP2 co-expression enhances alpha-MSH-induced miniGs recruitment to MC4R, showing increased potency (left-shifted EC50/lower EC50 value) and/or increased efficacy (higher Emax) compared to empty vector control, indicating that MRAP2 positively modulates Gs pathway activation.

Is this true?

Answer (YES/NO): YES